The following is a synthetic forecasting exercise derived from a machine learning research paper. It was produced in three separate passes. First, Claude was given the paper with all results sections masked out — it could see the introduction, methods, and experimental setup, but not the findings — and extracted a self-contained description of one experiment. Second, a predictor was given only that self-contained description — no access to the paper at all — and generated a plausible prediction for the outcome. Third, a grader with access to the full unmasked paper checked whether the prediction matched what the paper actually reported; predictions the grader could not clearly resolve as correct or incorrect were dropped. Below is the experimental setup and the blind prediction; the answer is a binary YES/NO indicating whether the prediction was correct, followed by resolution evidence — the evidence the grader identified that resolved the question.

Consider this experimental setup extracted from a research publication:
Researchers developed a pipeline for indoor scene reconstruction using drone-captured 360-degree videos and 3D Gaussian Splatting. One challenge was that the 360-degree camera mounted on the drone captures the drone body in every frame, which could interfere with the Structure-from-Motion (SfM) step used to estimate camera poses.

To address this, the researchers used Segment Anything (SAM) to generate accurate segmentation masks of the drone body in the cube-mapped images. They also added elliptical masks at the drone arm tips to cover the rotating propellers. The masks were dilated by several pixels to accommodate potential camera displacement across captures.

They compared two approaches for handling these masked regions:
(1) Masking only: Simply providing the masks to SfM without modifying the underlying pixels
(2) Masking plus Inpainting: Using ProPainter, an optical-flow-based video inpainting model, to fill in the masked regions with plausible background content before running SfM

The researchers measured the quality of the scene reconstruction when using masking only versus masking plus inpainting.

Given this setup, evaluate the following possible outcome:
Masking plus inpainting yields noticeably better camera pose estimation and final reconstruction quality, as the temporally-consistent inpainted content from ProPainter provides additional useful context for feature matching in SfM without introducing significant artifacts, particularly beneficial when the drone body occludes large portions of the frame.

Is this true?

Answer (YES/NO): YES